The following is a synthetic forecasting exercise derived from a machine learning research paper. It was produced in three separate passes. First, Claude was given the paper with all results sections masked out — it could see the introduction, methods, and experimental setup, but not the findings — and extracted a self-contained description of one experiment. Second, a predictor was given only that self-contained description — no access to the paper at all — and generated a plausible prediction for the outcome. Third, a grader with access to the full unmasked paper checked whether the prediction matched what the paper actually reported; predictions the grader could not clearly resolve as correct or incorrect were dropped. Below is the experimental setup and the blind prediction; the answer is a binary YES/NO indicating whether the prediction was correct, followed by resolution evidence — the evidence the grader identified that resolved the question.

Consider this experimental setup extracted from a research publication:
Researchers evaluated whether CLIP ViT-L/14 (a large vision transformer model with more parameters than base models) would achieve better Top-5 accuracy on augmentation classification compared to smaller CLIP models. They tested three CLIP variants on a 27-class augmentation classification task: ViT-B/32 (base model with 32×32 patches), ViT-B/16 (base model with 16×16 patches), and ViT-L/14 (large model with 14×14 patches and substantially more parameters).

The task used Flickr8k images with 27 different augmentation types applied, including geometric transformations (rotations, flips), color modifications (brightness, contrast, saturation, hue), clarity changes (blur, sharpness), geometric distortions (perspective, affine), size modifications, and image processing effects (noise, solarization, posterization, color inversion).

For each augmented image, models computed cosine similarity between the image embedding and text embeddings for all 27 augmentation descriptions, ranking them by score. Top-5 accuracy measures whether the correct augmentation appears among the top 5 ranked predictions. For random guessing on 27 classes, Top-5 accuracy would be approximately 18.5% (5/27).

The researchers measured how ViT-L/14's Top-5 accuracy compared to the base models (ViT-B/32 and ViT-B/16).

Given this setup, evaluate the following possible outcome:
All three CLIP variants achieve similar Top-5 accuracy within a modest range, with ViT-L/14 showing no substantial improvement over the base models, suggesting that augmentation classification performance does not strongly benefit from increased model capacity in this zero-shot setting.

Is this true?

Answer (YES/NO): YES